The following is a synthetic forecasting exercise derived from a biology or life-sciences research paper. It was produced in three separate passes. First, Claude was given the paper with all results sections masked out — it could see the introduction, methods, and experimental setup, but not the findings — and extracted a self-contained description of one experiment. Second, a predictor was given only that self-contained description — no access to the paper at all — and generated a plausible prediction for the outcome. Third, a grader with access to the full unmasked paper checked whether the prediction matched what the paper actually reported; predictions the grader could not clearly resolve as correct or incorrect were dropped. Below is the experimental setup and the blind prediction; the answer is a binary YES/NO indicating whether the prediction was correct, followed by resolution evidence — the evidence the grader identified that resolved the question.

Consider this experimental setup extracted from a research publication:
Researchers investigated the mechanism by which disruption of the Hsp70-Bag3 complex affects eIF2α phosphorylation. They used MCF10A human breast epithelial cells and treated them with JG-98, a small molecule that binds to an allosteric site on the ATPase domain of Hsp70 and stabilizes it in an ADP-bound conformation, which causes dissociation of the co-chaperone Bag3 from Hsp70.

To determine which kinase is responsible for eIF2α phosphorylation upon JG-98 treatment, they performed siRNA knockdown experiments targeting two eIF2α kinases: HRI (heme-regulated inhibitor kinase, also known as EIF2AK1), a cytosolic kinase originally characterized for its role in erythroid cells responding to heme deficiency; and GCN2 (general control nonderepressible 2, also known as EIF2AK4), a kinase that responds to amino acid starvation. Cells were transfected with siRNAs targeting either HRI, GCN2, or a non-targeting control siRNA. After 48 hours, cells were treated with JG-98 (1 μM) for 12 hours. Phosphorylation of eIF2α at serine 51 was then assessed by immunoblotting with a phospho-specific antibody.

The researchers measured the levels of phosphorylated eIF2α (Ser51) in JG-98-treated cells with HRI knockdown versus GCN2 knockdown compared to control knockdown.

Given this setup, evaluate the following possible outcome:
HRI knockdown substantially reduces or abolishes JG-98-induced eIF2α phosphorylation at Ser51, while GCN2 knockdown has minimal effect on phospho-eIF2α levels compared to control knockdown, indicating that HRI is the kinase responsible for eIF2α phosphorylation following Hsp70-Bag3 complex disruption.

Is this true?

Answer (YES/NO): YES